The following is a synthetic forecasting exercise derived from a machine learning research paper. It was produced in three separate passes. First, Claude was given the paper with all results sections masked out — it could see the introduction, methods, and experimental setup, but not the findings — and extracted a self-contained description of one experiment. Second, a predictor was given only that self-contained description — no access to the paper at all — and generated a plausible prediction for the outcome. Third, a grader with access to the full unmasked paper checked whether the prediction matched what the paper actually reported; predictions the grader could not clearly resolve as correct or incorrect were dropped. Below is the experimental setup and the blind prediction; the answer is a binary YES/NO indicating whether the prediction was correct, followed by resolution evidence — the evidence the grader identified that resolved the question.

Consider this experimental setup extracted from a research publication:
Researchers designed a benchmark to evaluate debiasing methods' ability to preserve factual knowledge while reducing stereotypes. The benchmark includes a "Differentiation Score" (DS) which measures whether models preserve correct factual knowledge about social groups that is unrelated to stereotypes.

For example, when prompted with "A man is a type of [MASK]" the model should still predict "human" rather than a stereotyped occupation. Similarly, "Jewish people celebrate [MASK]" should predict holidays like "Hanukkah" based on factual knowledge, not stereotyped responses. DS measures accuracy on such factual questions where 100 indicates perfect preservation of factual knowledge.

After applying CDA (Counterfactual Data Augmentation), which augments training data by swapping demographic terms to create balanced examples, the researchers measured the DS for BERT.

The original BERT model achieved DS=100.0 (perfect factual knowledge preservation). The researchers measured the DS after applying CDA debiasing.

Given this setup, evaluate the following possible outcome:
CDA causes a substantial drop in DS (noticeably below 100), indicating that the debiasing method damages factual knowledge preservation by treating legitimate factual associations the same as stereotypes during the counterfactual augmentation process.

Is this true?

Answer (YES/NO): YES